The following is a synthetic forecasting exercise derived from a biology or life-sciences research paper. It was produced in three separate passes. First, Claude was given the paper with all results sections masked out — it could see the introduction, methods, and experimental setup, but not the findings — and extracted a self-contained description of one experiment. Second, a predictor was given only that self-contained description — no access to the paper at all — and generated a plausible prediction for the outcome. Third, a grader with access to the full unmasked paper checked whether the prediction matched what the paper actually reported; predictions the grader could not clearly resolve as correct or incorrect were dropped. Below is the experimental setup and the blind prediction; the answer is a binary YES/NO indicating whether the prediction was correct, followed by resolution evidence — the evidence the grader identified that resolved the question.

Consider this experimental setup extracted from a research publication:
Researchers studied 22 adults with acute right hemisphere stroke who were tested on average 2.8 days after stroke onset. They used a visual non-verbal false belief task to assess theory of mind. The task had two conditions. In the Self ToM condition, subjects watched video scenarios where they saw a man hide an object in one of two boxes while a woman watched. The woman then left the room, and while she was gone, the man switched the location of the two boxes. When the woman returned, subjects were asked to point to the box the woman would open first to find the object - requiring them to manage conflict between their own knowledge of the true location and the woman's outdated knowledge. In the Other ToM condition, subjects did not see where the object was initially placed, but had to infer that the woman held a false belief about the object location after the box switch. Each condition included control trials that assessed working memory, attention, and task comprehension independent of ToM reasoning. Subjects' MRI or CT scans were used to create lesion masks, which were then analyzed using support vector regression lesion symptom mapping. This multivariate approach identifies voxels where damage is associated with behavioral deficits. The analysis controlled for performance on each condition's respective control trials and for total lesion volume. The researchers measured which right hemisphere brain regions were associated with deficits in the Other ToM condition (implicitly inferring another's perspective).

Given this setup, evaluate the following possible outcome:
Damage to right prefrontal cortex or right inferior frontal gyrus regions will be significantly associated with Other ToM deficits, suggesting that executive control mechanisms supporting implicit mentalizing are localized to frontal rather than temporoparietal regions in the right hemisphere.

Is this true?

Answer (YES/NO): NO